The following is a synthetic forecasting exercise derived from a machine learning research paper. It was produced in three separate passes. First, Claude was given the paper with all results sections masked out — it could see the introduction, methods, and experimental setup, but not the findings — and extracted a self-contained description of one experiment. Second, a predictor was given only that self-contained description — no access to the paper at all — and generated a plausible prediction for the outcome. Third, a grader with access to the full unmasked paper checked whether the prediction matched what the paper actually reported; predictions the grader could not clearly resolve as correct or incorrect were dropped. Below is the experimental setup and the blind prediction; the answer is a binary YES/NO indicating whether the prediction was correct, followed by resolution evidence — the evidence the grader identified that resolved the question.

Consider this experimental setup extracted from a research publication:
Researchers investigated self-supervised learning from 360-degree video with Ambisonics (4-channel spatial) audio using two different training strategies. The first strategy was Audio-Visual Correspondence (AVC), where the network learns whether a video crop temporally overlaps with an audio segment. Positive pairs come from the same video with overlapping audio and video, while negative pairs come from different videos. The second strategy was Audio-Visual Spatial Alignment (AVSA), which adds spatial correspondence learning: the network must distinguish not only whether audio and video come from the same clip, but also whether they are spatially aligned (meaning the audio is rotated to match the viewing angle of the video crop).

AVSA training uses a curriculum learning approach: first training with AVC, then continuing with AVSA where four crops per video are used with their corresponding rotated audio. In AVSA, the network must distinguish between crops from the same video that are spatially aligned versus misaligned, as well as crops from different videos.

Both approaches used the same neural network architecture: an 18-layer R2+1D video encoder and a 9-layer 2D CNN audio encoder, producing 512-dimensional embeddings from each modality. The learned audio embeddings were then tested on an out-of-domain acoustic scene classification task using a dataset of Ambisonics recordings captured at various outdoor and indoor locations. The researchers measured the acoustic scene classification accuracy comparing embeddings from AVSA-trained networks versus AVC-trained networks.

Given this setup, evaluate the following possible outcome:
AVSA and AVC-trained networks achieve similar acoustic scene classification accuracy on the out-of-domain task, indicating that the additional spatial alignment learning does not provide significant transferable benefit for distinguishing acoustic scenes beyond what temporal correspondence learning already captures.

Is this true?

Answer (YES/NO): NO